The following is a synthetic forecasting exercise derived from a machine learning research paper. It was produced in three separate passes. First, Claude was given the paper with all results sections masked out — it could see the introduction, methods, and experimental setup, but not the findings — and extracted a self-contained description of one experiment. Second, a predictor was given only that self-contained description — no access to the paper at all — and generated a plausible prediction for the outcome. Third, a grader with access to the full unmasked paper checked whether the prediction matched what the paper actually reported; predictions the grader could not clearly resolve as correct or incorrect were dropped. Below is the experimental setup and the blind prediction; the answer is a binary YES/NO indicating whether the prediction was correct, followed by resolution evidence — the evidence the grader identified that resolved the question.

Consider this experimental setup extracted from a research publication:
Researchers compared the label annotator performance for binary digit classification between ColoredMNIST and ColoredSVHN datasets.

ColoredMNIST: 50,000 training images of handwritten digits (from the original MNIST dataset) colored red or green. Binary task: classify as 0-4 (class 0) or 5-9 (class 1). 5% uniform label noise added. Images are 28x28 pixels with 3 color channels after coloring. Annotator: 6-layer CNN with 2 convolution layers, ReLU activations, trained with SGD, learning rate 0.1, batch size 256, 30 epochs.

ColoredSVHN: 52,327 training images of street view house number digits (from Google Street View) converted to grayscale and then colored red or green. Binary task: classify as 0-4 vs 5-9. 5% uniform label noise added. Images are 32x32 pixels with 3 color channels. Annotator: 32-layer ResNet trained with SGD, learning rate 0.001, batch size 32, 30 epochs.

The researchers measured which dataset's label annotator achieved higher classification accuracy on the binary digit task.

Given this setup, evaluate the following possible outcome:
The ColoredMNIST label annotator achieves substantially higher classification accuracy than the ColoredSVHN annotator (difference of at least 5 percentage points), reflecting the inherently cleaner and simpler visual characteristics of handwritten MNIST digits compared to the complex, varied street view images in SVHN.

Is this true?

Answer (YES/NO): YES